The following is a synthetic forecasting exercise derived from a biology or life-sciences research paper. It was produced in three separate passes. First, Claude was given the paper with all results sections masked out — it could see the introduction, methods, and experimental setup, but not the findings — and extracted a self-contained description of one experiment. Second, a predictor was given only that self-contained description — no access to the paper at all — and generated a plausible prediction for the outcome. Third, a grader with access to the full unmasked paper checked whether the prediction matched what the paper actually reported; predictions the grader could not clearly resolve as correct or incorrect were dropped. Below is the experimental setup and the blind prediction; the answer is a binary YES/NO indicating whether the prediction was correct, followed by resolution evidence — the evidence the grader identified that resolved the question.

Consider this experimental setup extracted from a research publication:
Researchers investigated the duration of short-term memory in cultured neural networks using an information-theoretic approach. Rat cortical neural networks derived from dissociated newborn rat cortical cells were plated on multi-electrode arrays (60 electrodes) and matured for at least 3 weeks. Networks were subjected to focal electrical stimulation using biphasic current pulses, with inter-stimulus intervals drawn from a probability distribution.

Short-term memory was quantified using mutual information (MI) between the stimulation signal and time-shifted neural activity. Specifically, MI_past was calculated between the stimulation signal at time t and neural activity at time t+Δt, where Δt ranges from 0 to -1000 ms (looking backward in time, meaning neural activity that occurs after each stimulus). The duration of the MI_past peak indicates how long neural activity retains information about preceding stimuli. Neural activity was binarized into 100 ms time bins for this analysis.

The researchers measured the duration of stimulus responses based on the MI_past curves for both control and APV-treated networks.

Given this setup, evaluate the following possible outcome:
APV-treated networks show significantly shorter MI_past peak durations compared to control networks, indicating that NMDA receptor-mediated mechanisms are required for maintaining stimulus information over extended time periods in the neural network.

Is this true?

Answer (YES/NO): NO